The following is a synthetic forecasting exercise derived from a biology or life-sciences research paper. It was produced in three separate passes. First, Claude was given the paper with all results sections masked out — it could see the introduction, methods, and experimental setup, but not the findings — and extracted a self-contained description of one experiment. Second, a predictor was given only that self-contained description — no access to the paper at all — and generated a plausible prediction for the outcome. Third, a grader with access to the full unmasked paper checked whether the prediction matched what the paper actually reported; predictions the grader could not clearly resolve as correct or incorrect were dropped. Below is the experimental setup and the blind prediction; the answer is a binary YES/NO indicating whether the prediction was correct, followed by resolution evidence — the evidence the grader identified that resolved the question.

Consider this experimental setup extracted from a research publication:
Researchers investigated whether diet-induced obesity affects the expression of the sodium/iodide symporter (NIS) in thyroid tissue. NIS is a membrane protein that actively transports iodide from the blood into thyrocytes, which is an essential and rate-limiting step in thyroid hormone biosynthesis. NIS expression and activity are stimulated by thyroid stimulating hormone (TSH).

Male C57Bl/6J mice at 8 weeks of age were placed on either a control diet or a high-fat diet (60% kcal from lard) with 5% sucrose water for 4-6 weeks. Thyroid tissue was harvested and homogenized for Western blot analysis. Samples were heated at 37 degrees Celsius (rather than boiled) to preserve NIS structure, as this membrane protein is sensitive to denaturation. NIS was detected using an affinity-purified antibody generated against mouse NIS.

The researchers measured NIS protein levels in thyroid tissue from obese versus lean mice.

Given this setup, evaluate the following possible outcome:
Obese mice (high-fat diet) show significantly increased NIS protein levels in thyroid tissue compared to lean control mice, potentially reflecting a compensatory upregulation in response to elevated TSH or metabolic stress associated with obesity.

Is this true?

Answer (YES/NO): YES